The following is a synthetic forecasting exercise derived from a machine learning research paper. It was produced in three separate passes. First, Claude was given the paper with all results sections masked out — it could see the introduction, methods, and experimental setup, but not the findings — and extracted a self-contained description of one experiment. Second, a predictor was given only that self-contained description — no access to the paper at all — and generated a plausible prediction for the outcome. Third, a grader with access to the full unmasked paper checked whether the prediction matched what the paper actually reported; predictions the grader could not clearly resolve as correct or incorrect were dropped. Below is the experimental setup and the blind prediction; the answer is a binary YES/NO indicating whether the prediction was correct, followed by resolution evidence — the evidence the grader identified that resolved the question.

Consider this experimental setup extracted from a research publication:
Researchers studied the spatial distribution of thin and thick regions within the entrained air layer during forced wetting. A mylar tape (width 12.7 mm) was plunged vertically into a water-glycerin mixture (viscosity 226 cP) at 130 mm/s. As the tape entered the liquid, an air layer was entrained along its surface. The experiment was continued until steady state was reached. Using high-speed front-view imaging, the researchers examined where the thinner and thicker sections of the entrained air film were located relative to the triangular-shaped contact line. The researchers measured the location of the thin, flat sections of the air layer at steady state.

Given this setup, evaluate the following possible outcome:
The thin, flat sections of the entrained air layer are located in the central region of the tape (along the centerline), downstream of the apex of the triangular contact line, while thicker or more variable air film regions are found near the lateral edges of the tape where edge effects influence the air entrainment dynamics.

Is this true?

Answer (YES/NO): NO